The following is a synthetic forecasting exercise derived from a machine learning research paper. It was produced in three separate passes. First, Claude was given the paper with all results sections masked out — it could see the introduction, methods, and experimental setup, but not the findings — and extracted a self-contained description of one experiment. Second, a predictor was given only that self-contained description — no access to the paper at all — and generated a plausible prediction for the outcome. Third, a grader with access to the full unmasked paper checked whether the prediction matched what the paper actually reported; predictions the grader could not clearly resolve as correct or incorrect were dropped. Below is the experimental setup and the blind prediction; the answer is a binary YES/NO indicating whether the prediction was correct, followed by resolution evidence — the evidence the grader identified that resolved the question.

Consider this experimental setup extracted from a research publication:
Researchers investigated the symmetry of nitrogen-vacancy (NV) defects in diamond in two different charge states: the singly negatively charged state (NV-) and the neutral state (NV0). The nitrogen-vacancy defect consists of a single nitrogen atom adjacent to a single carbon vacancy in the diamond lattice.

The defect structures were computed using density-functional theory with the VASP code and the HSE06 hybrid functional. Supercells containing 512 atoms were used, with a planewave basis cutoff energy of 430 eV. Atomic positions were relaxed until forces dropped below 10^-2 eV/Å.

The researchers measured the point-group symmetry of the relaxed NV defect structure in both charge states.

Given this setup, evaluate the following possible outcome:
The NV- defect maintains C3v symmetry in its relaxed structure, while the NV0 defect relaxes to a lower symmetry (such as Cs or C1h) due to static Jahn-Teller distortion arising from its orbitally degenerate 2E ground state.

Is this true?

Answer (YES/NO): NO